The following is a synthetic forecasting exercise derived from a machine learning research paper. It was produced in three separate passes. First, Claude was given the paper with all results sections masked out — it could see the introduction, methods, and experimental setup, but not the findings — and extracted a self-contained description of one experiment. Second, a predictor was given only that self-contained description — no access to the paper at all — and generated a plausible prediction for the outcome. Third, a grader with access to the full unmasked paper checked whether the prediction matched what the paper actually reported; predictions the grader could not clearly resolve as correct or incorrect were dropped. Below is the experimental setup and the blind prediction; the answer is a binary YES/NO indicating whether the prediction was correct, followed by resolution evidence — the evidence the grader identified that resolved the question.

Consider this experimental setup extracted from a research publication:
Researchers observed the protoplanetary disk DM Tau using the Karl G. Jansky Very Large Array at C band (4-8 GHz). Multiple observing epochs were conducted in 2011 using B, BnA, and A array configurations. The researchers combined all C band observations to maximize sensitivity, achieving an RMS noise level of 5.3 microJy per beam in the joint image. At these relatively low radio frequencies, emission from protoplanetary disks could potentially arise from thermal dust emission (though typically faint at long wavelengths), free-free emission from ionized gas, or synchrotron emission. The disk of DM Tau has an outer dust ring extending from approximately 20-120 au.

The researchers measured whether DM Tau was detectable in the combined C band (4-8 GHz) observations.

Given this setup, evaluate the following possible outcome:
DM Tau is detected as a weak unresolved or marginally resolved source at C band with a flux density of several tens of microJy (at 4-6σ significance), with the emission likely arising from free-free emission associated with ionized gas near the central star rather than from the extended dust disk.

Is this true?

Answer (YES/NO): NO